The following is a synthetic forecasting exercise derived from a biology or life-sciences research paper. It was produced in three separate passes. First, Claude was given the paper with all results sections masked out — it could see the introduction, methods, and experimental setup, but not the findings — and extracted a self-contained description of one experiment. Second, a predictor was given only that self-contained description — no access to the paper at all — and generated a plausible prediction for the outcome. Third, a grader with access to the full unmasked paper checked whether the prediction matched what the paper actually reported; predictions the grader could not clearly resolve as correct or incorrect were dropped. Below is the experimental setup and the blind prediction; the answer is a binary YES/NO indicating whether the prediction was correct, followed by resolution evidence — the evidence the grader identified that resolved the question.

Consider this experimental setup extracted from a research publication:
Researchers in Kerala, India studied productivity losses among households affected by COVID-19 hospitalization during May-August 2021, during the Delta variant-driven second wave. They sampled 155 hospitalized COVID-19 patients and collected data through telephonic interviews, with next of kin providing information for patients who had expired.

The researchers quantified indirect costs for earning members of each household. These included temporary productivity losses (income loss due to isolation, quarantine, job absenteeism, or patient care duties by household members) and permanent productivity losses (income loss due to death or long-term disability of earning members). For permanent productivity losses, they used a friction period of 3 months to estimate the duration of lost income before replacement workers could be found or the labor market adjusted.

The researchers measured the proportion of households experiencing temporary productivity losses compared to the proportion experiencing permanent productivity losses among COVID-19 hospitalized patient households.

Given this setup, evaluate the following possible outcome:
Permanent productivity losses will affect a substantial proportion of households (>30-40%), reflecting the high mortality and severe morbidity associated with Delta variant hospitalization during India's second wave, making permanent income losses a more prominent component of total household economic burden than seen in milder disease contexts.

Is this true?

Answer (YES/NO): NO